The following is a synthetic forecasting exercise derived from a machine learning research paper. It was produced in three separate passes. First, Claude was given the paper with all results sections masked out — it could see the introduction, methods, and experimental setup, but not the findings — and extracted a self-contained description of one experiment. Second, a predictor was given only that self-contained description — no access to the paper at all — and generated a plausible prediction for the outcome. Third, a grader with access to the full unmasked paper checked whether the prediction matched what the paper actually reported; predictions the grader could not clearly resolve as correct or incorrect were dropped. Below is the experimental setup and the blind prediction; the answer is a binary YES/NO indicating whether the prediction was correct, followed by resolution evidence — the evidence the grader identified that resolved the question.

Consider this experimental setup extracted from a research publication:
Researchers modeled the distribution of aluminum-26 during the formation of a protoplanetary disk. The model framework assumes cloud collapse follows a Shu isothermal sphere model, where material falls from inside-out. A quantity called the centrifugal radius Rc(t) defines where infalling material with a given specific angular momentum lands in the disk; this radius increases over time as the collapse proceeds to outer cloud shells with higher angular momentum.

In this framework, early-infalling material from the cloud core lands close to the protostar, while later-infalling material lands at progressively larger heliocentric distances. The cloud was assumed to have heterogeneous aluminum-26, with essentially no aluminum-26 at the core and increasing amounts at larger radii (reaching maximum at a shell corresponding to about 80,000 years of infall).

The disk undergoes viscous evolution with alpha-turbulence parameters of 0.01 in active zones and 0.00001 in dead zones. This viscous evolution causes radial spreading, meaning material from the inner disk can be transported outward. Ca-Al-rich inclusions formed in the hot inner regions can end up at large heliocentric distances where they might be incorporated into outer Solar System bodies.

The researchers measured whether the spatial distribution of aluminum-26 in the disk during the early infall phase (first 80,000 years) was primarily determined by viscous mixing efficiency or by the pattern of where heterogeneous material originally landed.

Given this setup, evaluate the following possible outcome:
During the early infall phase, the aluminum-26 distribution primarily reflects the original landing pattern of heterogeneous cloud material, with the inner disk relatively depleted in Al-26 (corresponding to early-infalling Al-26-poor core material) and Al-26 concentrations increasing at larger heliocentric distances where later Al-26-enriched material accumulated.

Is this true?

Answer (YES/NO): NO